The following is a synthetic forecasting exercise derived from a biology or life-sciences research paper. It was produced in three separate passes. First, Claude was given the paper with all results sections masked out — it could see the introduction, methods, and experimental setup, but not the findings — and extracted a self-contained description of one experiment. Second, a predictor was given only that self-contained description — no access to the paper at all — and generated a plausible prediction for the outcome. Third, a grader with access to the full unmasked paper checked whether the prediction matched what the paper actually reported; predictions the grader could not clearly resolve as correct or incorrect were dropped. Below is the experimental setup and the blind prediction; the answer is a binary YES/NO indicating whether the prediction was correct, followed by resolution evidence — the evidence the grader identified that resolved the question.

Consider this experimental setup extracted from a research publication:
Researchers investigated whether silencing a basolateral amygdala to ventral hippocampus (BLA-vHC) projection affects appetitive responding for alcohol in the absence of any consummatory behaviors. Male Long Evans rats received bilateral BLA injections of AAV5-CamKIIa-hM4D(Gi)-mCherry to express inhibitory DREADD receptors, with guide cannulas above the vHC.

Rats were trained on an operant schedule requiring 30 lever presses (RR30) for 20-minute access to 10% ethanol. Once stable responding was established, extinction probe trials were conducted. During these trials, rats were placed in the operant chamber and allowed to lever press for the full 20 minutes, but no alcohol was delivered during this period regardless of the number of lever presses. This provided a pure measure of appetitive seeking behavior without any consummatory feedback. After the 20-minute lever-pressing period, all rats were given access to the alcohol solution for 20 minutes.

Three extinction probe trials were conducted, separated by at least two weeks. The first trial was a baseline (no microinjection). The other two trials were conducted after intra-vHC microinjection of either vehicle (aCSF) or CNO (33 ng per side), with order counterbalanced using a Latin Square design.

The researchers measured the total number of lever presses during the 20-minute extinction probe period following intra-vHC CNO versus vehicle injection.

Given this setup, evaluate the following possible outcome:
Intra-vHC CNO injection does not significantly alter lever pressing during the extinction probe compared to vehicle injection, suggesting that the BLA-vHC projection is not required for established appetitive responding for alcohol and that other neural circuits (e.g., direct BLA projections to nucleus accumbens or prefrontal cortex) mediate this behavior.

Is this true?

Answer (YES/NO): NO